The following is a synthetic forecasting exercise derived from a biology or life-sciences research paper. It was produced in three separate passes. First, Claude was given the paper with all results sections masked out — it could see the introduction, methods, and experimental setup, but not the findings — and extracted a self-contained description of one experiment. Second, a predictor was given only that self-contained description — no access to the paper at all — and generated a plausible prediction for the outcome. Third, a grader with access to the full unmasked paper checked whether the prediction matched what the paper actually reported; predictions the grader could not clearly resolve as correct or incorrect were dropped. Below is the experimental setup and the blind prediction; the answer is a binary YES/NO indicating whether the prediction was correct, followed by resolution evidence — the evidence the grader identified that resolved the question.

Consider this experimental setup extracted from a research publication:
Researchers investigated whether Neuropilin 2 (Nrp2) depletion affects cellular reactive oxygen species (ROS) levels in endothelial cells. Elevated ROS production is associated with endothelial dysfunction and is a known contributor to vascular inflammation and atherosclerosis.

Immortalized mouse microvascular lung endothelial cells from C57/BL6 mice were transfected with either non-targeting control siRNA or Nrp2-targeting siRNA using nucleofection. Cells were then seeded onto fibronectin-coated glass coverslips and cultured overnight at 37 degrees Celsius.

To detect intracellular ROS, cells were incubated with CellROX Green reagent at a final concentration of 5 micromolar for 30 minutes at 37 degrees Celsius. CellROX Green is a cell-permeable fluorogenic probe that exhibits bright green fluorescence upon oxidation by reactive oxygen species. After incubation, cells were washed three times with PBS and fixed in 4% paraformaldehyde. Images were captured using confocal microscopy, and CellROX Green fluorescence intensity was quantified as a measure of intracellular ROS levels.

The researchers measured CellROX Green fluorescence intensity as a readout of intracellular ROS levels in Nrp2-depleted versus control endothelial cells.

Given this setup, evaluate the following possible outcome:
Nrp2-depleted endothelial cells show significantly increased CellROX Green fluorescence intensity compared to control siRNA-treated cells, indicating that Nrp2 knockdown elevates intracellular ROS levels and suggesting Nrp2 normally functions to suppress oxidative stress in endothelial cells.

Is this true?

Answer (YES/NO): YES